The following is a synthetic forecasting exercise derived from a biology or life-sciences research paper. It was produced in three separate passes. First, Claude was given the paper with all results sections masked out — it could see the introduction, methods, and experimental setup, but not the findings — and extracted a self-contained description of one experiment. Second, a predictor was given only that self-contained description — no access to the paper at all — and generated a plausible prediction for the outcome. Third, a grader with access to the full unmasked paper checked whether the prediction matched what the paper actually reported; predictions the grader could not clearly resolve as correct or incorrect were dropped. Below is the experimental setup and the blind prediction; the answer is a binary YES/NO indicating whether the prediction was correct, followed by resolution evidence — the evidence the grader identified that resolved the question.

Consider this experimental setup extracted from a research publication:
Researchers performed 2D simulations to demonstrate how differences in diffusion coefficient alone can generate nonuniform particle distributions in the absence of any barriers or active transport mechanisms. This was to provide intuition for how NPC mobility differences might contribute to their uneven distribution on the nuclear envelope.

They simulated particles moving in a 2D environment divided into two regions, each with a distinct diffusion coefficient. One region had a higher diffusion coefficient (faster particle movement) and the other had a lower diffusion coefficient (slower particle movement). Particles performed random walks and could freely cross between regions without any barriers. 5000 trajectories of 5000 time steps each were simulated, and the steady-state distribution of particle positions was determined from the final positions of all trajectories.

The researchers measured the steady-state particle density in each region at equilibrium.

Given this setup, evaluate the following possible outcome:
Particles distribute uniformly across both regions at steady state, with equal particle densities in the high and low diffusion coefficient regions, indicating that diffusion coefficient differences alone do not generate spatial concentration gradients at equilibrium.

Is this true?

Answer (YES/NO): NO